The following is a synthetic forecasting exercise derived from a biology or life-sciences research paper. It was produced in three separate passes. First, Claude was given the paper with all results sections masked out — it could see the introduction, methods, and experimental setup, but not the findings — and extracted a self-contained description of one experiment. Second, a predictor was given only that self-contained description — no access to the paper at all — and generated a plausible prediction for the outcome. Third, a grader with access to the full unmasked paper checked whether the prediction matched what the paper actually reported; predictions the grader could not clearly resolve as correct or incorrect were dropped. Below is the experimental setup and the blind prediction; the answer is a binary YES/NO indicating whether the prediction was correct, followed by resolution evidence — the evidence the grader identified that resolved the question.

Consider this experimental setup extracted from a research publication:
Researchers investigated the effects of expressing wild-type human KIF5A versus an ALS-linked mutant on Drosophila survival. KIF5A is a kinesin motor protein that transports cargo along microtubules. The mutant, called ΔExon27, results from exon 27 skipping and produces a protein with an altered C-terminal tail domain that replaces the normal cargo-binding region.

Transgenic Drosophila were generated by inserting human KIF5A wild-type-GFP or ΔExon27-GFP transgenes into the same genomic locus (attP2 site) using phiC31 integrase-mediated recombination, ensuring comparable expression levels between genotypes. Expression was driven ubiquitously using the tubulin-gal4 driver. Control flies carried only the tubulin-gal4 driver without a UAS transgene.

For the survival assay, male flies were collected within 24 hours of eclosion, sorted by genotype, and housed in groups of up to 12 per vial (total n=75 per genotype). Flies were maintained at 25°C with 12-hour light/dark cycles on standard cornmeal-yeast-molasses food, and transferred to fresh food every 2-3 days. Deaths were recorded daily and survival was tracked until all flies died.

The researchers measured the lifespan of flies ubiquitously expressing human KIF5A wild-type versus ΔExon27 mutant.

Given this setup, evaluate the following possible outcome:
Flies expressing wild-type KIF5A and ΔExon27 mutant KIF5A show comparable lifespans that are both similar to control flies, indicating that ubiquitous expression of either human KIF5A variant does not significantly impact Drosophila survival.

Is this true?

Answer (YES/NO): NO